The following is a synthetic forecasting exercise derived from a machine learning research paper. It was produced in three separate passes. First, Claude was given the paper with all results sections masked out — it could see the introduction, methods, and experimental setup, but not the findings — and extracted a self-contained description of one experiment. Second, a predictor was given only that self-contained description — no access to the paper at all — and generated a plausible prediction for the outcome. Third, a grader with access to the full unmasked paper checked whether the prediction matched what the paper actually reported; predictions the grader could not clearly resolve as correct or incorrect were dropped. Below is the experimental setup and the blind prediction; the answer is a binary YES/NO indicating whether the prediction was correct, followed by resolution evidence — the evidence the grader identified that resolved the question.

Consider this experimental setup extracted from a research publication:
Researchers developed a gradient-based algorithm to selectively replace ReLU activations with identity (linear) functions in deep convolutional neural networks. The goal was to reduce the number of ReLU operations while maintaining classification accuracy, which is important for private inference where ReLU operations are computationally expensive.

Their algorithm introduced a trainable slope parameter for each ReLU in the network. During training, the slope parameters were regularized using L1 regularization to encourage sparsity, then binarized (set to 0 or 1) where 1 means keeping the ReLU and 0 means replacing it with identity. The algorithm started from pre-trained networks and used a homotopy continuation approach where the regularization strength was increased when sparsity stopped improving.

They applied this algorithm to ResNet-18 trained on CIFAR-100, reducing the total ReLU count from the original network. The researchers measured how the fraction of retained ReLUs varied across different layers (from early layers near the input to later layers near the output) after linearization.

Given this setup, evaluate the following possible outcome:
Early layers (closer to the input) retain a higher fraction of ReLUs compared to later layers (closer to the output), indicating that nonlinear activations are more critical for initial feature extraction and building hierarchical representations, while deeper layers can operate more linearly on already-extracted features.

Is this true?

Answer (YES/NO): NO